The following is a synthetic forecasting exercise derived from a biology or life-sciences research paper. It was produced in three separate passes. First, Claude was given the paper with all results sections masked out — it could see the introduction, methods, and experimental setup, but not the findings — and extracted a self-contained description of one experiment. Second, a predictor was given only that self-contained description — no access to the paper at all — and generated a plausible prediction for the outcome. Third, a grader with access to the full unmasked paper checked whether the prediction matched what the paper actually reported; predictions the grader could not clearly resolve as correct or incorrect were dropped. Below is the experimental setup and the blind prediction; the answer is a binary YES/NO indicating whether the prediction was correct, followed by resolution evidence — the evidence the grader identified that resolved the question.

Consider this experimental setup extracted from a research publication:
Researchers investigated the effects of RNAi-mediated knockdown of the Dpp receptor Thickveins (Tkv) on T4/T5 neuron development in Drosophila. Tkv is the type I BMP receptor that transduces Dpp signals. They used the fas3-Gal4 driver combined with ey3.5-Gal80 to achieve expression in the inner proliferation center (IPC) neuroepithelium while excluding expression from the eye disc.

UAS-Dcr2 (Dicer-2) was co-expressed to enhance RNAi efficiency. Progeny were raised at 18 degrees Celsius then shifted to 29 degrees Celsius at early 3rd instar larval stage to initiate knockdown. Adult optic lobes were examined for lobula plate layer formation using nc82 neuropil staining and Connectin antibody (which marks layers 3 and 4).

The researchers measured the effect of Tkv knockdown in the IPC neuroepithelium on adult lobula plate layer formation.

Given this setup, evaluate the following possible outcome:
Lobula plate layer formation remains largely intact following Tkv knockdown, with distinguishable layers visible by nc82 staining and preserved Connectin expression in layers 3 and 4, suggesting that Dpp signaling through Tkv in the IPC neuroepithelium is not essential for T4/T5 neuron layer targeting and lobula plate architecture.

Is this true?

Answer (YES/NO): NO